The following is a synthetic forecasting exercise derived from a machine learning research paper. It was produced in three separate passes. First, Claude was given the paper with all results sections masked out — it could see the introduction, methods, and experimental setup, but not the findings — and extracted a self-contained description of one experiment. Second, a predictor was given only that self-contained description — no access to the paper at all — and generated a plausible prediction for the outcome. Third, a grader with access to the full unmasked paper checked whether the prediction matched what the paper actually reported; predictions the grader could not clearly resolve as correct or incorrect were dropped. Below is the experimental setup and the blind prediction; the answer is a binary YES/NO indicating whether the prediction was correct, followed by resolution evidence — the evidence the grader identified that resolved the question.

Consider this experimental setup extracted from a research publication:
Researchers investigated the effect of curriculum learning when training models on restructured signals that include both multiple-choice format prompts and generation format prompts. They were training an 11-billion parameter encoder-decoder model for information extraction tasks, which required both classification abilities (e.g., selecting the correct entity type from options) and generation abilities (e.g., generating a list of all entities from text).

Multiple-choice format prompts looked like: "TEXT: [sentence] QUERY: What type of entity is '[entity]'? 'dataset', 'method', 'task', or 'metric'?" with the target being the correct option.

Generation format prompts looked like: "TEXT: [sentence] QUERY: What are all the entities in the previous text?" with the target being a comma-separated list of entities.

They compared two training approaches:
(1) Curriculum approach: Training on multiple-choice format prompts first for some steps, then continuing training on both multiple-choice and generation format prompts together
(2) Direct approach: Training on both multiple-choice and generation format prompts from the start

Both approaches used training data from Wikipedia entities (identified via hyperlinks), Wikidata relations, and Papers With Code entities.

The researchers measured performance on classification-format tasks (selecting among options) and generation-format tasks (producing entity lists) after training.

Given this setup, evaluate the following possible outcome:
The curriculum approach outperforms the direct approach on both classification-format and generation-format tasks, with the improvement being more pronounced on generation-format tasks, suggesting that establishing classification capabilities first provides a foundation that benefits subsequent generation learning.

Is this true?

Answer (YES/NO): NO